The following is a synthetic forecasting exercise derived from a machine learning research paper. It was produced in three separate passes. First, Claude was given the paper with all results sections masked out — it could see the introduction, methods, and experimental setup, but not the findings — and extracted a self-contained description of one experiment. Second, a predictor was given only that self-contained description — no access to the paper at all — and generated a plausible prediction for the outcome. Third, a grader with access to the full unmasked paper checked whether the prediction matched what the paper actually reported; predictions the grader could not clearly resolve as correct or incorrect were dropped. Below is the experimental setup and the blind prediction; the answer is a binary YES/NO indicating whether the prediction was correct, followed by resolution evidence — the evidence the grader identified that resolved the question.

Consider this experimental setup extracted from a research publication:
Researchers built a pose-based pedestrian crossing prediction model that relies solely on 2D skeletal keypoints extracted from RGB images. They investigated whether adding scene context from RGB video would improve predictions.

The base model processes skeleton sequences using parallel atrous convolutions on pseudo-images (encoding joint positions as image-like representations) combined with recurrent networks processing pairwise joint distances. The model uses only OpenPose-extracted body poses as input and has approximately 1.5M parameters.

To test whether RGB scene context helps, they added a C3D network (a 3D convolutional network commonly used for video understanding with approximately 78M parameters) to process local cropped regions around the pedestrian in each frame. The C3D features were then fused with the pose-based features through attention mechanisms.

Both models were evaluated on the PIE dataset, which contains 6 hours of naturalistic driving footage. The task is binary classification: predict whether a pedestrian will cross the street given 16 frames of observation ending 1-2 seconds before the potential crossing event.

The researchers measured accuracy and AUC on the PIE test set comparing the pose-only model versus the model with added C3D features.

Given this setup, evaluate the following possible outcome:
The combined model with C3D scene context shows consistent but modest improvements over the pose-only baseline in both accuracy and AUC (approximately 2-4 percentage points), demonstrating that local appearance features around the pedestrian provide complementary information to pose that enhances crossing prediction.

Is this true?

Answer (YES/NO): NO